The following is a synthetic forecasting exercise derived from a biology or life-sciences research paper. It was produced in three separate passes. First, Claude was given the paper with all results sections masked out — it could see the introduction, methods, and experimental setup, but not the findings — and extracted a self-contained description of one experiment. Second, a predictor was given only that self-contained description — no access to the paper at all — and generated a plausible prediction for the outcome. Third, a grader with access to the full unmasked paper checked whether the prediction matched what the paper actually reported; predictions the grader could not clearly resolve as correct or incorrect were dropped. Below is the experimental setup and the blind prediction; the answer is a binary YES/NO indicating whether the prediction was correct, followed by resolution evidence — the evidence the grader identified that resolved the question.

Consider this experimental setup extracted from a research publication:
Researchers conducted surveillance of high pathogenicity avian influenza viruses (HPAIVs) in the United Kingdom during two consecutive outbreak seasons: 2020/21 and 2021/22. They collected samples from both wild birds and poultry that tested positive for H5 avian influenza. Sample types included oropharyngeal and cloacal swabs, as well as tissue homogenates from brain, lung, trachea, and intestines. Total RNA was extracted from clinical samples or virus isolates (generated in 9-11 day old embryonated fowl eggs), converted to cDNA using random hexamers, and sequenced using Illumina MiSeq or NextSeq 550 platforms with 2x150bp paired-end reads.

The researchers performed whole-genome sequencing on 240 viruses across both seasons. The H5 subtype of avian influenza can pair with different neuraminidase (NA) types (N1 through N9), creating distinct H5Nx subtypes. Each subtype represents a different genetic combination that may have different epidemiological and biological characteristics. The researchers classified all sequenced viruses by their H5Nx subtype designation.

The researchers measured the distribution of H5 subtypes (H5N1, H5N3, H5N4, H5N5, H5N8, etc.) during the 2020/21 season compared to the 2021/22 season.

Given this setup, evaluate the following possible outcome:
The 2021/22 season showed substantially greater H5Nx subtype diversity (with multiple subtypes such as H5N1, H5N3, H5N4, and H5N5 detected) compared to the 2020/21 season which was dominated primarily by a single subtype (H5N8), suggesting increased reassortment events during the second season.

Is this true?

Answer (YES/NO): NO